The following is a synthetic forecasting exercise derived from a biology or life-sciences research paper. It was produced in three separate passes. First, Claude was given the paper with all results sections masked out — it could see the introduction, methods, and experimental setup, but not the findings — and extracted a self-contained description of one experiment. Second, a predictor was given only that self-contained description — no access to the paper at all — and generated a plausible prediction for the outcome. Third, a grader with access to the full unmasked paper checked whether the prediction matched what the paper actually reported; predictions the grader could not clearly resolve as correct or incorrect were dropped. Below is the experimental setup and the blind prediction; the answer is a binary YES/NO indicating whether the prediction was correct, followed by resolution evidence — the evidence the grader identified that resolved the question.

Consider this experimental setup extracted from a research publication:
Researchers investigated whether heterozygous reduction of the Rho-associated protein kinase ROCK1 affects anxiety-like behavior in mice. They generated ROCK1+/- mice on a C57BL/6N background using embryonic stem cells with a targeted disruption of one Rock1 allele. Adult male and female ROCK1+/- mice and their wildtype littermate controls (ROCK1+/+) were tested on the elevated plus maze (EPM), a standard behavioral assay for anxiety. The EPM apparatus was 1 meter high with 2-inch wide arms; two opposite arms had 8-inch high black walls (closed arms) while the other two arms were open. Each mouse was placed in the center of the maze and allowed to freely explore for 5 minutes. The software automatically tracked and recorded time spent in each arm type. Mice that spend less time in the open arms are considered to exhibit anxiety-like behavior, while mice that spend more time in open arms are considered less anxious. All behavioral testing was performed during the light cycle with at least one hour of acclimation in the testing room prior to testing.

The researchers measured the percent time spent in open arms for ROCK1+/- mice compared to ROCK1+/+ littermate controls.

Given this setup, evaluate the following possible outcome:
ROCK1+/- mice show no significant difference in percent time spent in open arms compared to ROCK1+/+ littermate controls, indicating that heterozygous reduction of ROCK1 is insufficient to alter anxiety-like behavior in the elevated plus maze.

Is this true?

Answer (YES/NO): NO